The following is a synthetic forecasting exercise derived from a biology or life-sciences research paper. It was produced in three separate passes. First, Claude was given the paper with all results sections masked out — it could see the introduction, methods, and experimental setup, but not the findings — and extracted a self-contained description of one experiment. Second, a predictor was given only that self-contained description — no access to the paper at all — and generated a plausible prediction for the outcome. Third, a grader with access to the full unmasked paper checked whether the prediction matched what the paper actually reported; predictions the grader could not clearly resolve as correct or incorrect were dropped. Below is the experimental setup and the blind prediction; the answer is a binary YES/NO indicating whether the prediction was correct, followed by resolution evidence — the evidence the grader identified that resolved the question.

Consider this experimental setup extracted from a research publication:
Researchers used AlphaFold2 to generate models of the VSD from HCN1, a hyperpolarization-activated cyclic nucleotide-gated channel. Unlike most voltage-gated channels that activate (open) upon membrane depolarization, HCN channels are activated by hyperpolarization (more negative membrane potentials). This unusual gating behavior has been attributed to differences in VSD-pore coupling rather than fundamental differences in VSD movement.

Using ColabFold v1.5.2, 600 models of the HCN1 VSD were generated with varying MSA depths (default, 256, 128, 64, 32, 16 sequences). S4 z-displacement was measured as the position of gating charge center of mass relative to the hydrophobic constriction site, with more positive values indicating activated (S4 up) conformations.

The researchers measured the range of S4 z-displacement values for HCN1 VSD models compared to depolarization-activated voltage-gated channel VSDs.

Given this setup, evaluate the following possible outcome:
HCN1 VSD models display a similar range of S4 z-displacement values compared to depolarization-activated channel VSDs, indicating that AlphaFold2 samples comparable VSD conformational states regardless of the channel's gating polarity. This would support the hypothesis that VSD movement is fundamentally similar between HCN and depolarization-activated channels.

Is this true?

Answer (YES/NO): NO